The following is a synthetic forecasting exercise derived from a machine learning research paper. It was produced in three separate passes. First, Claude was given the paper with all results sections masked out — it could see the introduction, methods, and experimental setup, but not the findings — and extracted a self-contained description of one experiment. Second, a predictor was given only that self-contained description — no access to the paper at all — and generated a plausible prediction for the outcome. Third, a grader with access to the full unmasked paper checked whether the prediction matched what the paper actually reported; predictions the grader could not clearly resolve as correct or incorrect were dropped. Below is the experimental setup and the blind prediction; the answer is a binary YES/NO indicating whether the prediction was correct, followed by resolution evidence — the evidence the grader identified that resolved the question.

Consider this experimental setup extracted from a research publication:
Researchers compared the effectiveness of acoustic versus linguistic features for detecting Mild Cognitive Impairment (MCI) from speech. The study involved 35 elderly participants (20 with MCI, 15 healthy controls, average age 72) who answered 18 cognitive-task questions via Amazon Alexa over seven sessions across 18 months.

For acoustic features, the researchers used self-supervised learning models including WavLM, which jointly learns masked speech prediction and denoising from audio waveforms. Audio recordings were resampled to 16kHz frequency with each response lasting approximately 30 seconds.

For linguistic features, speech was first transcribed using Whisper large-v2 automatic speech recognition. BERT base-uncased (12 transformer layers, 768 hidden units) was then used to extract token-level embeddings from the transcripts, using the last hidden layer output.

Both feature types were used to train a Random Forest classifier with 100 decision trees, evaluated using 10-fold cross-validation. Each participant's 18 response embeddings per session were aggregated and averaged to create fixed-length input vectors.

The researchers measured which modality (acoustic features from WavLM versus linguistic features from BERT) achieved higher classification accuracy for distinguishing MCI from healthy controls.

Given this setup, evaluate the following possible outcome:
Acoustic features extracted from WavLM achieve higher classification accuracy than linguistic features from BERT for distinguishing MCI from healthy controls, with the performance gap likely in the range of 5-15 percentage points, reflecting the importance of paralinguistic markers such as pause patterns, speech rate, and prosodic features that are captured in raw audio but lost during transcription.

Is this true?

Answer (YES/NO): NO